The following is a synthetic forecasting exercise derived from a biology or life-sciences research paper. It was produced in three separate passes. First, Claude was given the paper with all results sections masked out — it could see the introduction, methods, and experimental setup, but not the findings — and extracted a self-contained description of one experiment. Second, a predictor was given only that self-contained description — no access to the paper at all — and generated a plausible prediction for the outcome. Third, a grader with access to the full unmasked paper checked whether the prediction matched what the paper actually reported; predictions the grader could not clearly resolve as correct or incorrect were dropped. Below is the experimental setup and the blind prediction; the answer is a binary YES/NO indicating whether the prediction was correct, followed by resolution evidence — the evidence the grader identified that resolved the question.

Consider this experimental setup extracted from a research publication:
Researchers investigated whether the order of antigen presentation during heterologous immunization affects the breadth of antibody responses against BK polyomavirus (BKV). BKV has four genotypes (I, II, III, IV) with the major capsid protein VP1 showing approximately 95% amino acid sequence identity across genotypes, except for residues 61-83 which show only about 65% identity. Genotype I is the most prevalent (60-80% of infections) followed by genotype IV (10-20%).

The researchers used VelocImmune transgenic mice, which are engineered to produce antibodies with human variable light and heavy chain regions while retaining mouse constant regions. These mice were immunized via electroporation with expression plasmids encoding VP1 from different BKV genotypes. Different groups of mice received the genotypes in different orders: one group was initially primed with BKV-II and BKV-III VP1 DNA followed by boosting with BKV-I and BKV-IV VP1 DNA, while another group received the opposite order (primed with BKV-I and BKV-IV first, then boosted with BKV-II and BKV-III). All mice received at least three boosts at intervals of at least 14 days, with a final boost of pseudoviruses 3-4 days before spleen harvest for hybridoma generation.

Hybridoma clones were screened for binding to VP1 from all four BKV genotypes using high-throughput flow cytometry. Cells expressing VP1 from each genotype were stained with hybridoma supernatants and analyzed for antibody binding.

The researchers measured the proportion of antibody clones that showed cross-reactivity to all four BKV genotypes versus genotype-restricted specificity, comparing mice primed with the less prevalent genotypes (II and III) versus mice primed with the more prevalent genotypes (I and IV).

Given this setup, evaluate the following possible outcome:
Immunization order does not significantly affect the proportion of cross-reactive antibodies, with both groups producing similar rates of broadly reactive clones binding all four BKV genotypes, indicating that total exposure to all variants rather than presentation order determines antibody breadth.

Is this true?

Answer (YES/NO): NO